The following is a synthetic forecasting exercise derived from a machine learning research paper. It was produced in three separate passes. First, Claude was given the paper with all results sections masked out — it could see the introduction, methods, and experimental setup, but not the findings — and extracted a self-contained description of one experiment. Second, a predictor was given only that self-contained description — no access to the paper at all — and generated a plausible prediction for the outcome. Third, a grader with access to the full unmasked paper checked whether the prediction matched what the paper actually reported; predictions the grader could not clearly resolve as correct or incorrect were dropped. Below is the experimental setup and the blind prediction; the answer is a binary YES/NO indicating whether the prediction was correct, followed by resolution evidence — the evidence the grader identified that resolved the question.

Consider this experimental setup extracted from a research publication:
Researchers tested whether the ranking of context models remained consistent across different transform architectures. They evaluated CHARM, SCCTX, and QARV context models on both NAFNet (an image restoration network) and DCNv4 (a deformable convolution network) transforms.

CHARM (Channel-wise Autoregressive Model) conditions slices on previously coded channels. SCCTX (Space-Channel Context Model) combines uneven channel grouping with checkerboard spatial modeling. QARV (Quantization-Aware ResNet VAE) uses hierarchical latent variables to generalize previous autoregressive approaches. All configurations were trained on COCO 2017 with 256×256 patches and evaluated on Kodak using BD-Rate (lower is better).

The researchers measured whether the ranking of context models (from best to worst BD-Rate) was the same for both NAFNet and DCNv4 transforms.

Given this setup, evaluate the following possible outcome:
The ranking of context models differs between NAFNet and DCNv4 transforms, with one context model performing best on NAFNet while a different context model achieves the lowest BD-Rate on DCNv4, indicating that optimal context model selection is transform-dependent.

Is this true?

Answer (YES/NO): NO